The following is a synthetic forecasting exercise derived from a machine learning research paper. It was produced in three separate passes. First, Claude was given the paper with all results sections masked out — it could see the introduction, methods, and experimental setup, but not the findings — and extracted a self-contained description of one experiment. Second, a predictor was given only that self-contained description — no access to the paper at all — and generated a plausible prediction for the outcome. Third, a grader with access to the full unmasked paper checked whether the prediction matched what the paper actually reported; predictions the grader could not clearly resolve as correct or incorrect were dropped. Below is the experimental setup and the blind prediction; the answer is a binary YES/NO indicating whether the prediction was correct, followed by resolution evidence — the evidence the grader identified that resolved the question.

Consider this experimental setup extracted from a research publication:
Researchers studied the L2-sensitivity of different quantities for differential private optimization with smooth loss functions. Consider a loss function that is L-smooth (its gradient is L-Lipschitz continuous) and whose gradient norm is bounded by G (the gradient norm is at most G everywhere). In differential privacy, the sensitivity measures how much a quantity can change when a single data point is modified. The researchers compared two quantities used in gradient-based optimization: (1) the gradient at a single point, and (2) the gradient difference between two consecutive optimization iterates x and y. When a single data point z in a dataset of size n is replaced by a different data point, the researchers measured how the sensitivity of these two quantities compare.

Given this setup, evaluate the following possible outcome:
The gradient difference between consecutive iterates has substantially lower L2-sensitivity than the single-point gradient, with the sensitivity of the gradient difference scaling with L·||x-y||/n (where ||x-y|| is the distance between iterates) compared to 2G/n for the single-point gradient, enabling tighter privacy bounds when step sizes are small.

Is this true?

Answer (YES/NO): YES